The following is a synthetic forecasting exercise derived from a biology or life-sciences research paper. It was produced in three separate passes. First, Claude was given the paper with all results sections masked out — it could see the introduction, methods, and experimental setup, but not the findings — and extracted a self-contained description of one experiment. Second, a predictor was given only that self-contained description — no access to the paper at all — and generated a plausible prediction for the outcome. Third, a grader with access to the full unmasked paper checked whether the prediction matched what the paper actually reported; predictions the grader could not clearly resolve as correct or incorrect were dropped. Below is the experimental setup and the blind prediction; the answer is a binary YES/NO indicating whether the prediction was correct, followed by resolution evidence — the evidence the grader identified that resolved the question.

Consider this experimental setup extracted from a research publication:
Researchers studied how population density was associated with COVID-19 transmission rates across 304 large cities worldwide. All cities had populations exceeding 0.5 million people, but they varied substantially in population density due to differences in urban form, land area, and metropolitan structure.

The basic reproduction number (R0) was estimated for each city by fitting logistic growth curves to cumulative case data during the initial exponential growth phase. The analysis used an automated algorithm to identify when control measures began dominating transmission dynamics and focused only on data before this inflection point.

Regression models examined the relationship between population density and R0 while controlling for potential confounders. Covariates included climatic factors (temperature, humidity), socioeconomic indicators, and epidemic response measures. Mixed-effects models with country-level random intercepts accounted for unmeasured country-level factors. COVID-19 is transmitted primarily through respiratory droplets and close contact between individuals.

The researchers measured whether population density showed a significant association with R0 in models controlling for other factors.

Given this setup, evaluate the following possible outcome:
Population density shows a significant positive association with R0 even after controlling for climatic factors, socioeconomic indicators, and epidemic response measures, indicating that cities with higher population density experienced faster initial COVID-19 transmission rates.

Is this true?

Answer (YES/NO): YES